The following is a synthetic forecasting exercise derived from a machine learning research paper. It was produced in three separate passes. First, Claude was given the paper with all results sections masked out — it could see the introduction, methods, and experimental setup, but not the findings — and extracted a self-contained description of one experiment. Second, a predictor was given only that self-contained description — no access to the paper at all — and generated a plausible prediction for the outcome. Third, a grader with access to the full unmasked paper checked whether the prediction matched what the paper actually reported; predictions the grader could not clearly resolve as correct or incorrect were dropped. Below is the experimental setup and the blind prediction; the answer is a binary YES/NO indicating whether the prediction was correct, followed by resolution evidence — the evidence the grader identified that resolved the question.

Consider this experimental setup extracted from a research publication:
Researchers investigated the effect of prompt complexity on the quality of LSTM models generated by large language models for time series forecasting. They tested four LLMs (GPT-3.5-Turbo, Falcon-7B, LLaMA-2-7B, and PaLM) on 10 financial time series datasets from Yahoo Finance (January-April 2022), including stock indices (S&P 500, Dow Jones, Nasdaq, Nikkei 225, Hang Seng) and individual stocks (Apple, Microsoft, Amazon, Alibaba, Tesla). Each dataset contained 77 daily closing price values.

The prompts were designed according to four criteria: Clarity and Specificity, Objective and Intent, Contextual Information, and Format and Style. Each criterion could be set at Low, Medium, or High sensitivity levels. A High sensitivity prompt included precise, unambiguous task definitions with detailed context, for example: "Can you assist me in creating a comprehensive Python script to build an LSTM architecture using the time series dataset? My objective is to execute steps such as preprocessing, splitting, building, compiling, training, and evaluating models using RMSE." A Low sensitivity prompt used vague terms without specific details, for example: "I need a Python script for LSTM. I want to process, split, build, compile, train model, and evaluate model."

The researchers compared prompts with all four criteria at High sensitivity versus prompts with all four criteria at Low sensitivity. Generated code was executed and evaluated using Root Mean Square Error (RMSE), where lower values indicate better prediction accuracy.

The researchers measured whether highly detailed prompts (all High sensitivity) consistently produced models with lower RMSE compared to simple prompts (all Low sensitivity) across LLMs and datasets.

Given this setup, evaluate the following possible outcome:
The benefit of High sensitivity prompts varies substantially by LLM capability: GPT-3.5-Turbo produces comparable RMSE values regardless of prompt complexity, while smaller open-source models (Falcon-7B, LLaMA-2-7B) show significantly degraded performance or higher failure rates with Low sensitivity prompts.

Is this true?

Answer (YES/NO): NO